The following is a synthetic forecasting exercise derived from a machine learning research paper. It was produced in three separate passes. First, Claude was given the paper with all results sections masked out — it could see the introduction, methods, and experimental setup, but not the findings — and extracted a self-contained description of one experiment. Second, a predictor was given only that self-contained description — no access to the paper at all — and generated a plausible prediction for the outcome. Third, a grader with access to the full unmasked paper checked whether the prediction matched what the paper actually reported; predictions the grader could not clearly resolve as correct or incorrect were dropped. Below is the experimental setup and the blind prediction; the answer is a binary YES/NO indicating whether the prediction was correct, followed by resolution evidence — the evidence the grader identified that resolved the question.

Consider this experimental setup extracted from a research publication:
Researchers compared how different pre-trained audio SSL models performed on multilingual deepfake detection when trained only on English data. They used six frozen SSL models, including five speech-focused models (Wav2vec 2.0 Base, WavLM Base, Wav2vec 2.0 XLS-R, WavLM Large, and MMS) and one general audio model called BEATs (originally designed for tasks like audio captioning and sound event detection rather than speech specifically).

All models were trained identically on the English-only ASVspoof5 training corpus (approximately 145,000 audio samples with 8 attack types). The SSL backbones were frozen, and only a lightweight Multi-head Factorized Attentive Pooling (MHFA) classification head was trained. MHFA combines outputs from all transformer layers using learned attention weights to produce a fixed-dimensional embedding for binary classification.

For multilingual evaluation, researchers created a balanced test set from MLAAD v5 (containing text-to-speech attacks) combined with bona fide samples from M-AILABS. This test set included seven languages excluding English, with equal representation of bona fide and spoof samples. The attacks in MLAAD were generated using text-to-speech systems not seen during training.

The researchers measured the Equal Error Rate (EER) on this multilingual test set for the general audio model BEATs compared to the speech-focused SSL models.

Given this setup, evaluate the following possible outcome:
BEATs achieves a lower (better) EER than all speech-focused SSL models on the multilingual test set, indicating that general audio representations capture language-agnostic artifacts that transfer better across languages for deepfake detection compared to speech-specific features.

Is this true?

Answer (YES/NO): NO